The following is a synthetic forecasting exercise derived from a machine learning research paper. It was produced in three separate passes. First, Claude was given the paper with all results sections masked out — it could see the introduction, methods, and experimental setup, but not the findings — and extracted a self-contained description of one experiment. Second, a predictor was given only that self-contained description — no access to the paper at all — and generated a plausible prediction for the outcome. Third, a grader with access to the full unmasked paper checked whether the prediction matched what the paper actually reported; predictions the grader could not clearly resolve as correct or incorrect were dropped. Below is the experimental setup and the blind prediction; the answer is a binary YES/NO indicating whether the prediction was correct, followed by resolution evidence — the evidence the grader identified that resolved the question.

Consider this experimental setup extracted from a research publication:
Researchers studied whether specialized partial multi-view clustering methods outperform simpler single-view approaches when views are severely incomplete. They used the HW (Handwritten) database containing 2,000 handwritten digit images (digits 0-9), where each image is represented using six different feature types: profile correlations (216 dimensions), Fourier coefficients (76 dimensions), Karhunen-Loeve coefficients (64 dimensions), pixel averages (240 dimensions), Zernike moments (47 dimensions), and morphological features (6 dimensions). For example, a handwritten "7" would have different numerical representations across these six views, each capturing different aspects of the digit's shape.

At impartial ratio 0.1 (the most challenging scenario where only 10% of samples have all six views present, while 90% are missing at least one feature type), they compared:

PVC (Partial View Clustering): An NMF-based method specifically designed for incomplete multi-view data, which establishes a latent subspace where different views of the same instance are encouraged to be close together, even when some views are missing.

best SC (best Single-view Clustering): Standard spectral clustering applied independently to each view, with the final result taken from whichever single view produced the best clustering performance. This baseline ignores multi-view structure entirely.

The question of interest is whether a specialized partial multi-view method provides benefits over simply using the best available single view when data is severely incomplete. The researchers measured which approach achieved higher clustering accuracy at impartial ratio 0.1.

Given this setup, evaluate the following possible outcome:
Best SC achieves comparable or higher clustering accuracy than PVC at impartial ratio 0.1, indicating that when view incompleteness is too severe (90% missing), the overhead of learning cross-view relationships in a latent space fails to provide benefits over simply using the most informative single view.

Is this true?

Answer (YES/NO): YES